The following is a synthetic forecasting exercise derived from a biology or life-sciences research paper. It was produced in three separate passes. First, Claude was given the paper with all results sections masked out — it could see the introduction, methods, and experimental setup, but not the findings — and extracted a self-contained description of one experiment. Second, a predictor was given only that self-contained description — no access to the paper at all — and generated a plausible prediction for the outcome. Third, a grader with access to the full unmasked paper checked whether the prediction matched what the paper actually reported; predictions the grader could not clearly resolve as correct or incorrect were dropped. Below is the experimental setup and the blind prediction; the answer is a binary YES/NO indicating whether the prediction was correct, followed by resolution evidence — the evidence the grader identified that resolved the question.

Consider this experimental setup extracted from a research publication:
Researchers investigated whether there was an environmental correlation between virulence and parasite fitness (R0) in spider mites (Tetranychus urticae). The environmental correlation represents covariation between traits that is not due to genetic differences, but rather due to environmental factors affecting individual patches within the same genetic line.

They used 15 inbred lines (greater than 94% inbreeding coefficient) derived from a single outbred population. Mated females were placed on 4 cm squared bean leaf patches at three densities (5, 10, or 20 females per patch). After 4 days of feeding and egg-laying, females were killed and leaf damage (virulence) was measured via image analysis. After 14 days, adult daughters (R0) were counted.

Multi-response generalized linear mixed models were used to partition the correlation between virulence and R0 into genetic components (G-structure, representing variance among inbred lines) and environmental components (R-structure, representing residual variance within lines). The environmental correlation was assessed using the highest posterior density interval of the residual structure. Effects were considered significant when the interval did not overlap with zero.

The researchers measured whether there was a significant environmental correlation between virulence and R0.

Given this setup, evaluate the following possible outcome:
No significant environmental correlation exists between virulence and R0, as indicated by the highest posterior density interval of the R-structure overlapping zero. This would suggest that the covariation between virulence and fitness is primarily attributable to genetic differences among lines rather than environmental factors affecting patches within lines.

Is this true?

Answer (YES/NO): NO